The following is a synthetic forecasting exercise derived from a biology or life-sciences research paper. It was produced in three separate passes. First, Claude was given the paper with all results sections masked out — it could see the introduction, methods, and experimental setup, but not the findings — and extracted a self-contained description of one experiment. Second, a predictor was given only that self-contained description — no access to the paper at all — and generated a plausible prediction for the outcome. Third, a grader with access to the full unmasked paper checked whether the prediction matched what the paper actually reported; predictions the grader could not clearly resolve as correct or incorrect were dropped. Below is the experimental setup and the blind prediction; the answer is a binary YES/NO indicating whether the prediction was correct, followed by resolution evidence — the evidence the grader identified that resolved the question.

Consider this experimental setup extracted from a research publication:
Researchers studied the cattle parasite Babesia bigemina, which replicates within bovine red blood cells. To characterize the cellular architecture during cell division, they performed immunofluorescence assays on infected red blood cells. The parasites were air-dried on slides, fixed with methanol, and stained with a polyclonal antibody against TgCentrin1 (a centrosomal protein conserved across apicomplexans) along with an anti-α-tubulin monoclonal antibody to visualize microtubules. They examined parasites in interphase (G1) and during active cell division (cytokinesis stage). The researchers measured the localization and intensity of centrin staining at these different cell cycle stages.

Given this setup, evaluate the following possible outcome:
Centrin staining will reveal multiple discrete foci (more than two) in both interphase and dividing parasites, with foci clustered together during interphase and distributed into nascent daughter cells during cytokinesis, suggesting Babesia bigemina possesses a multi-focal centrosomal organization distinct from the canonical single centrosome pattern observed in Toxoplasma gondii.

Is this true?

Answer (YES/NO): NO